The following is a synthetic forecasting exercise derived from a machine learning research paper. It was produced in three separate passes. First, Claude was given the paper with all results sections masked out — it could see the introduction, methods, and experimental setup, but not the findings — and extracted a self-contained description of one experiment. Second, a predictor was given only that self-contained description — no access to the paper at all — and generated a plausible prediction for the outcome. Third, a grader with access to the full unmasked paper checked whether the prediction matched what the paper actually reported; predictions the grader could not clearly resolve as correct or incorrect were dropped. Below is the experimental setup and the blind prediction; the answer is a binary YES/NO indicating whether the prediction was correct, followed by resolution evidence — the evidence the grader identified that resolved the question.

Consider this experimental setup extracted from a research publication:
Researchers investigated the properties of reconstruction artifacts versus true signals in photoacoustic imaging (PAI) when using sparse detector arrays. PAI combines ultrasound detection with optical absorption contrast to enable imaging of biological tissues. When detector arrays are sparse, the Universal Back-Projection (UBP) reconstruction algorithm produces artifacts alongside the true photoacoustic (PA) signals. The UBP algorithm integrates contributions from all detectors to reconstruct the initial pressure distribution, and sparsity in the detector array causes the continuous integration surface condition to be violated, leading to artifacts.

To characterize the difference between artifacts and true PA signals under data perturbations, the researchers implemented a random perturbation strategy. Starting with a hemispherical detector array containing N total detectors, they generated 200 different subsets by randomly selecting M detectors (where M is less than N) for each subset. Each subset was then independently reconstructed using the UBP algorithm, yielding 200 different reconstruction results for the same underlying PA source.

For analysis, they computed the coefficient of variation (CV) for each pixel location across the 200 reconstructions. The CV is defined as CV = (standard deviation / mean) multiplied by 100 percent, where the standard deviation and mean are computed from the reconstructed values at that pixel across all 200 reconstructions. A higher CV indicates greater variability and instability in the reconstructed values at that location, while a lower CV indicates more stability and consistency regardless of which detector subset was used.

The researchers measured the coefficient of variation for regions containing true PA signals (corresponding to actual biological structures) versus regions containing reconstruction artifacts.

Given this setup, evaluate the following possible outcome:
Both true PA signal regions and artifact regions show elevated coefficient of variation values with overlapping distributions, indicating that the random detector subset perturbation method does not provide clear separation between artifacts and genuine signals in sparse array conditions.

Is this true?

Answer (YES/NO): NO